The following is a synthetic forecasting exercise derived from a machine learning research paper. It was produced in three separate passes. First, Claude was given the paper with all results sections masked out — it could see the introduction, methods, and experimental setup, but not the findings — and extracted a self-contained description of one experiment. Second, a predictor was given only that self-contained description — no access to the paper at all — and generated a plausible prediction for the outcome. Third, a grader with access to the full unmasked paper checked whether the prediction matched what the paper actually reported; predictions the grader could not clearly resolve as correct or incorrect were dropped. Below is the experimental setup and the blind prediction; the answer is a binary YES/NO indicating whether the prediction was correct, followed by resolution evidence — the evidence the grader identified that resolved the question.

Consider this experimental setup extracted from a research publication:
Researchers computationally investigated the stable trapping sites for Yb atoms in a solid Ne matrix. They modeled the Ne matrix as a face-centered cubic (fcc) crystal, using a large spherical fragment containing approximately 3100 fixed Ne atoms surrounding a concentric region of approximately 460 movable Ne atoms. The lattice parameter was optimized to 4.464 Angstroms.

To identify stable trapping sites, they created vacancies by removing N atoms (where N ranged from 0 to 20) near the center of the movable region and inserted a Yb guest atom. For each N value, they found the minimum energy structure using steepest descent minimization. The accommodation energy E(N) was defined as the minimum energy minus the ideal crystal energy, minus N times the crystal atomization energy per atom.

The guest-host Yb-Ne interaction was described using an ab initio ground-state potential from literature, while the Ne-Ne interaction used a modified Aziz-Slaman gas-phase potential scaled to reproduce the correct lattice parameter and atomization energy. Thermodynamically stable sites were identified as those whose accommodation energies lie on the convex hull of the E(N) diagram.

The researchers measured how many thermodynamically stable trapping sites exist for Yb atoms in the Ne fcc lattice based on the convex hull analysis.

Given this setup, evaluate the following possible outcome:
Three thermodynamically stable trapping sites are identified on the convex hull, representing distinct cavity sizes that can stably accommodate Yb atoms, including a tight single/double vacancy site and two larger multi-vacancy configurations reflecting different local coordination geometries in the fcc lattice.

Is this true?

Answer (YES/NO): NO